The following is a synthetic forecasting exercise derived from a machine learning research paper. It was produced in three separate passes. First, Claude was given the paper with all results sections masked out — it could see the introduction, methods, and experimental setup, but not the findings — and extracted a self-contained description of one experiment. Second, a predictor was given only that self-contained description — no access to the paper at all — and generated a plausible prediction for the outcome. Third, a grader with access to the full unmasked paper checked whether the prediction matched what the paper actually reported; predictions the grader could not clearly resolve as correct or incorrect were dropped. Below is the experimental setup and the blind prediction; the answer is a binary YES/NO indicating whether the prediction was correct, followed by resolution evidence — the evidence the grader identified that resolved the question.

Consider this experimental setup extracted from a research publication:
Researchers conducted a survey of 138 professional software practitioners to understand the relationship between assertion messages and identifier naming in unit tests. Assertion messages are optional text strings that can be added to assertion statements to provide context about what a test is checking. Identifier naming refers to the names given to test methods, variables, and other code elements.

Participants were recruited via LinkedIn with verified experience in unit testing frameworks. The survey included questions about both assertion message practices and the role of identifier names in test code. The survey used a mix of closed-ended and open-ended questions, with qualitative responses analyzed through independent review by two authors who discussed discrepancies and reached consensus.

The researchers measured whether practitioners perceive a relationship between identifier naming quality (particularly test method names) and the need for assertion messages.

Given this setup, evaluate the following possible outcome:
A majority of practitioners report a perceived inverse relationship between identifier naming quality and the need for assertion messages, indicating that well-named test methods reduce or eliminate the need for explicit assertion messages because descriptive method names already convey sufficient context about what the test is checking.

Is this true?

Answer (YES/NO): NO